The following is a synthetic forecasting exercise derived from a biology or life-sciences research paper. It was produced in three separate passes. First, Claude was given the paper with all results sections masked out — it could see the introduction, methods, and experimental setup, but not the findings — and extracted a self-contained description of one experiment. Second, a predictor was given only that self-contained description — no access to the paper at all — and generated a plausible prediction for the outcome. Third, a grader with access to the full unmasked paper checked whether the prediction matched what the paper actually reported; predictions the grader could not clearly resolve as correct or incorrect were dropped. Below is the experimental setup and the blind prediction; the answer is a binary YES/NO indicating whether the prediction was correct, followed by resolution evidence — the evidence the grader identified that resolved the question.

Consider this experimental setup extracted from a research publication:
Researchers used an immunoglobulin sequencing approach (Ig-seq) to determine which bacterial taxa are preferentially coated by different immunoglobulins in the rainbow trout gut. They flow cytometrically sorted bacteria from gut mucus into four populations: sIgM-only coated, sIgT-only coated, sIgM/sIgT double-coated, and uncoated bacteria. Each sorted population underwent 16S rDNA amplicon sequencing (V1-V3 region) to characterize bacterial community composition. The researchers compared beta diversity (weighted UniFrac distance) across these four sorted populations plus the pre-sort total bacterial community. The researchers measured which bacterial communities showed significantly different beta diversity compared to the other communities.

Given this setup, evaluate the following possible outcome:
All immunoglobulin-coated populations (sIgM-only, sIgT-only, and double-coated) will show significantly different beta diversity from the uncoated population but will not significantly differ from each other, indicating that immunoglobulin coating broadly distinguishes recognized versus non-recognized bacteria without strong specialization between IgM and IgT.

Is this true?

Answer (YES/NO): NO